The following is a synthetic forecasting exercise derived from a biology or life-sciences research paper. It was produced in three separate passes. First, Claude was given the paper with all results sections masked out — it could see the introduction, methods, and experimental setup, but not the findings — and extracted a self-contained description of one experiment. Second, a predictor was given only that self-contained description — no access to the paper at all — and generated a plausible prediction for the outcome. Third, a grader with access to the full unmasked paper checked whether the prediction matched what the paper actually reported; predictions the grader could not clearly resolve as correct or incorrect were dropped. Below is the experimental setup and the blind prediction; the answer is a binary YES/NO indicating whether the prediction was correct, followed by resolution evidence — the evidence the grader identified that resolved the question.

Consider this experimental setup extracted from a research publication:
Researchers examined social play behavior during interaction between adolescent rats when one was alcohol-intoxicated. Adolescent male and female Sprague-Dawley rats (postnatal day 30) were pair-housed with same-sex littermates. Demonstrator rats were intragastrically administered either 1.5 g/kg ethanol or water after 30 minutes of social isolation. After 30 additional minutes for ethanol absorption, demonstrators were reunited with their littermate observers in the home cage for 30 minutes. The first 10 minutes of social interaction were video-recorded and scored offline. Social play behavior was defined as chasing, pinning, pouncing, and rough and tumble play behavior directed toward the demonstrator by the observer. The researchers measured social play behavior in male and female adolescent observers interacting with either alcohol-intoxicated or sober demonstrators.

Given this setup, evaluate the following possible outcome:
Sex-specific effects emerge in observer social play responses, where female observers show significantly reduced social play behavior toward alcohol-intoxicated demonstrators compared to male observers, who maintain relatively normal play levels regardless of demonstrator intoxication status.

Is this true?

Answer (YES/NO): NO